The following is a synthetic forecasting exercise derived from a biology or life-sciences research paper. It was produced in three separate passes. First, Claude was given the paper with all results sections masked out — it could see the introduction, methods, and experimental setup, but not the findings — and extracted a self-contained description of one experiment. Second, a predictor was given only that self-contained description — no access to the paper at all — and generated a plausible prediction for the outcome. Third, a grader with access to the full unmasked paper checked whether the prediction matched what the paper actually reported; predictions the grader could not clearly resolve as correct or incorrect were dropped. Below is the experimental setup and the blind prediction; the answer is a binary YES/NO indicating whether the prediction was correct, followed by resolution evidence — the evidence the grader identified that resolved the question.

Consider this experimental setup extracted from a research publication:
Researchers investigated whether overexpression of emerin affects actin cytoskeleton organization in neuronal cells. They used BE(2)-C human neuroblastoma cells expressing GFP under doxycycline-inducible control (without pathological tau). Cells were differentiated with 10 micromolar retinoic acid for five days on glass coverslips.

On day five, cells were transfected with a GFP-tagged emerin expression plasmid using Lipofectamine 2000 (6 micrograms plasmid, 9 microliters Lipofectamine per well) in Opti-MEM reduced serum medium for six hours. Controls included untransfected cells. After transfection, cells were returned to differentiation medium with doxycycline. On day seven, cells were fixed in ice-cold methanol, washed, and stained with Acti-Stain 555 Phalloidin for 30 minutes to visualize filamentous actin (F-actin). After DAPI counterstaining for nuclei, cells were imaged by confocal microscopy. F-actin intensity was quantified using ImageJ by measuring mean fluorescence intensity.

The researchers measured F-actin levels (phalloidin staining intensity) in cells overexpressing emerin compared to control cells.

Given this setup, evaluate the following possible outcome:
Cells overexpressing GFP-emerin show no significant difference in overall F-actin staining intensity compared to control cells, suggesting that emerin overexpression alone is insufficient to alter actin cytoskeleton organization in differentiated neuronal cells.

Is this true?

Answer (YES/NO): NO